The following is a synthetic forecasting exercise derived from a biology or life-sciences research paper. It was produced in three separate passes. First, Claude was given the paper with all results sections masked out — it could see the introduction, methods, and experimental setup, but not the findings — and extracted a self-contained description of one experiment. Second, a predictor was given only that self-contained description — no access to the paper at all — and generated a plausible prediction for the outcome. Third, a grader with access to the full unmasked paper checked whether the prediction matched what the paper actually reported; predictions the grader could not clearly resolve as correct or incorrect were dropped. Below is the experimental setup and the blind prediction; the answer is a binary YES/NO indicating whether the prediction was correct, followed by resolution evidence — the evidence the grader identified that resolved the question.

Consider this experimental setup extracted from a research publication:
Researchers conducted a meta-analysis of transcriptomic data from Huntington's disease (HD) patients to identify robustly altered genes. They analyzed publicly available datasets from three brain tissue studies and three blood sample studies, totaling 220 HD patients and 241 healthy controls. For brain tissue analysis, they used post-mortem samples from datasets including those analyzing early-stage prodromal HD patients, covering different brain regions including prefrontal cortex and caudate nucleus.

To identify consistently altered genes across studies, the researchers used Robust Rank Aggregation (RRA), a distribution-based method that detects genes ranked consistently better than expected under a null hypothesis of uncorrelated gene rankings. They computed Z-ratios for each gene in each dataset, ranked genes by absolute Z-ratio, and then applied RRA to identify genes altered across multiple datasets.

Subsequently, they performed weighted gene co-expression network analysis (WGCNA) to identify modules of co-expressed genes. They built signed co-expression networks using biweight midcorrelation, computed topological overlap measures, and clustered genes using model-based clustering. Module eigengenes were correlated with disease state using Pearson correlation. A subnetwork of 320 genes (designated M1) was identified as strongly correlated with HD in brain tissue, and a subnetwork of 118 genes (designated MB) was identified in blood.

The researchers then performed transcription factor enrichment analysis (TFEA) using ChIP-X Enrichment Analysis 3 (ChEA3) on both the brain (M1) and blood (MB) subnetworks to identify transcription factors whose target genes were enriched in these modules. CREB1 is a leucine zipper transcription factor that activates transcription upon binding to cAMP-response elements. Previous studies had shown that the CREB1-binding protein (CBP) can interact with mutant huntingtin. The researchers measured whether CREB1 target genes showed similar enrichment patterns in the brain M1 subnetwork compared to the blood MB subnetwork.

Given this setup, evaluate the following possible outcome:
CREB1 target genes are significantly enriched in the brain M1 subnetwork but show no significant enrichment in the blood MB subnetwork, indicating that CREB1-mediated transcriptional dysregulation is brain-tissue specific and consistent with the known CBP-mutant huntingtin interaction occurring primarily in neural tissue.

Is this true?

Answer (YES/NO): NO